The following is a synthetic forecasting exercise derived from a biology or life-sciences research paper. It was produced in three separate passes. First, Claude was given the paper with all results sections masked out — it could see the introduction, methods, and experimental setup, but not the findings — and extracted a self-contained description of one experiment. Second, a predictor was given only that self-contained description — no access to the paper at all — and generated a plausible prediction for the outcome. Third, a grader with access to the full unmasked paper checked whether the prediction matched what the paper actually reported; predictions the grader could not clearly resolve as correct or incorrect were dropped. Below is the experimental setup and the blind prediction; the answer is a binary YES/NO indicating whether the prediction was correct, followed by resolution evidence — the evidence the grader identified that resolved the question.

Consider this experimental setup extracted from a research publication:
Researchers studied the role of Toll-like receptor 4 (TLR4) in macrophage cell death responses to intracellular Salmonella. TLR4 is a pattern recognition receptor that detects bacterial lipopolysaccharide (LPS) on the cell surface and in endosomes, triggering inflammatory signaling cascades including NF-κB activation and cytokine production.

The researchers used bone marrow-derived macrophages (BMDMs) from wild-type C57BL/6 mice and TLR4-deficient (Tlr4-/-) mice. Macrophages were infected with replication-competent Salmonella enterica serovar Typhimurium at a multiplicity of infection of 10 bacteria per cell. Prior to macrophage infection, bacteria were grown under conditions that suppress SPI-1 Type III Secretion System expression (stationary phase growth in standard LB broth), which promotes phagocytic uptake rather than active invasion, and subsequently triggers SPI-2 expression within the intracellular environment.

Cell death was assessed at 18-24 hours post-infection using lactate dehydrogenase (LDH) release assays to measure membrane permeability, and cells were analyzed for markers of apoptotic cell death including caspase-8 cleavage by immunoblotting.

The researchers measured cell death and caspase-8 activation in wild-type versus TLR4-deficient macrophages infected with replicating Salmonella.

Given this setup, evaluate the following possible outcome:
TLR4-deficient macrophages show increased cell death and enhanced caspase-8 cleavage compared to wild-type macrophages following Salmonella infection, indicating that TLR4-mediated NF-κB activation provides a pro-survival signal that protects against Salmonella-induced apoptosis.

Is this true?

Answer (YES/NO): NO